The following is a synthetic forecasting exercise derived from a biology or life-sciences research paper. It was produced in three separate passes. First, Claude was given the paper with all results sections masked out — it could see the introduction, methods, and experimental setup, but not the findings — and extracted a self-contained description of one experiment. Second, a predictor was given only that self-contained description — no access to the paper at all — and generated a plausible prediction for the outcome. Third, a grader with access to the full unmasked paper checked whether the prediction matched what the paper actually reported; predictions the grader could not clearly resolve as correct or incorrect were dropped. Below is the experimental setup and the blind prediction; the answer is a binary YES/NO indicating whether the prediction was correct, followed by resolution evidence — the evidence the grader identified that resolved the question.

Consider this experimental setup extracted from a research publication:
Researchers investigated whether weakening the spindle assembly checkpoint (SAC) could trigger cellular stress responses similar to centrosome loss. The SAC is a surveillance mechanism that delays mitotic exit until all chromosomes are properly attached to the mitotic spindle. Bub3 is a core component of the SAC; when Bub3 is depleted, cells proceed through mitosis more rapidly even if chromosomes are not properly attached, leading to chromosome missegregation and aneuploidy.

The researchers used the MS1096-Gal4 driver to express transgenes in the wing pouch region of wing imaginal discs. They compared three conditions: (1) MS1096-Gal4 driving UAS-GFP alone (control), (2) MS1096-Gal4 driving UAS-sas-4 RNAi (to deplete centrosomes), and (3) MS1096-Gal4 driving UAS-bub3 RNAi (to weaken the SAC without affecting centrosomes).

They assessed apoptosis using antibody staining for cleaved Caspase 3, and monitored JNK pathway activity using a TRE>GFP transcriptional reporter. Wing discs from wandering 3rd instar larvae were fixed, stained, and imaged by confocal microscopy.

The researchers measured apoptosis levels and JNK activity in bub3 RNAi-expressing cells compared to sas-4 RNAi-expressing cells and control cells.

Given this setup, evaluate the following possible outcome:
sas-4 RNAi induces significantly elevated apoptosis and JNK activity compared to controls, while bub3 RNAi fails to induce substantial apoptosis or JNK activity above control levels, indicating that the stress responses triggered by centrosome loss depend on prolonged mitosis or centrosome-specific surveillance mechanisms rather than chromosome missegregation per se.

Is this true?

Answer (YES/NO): NO